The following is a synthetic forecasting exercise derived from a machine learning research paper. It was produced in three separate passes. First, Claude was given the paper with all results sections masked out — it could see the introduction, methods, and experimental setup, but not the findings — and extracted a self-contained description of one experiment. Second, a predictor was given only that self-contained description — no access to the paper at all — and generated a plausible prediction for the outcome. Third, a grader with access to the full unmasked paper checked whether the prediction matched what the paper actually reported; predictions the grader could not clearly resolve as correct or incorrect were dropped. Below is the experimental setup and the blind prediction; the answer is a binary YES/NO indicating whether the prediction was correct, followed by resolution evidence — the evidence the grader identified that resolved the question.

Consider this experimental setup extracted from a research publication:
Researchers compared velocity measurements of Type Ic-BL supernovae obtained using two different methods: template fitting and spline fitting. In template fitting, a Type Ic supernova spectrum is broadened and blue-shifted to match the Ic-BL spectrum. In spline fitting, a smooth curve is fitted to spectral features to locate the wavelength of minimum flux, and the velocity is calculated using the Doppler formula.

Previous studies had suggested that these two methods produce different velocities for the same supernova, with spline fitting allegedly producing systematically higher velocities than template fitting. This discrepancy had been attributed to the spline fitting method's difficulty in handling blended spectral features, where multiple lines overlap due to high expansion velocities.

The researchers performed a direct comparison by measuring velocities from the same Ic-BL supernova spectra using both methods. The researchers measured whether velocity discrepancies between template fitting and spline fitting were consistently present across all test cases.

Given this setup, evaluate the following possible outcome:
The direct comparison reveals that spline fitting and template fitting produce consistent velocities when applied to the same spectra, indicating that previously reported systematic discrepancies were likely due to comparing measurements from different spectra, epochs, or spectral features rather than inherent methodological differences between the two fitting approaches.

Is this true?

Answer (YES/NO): NO